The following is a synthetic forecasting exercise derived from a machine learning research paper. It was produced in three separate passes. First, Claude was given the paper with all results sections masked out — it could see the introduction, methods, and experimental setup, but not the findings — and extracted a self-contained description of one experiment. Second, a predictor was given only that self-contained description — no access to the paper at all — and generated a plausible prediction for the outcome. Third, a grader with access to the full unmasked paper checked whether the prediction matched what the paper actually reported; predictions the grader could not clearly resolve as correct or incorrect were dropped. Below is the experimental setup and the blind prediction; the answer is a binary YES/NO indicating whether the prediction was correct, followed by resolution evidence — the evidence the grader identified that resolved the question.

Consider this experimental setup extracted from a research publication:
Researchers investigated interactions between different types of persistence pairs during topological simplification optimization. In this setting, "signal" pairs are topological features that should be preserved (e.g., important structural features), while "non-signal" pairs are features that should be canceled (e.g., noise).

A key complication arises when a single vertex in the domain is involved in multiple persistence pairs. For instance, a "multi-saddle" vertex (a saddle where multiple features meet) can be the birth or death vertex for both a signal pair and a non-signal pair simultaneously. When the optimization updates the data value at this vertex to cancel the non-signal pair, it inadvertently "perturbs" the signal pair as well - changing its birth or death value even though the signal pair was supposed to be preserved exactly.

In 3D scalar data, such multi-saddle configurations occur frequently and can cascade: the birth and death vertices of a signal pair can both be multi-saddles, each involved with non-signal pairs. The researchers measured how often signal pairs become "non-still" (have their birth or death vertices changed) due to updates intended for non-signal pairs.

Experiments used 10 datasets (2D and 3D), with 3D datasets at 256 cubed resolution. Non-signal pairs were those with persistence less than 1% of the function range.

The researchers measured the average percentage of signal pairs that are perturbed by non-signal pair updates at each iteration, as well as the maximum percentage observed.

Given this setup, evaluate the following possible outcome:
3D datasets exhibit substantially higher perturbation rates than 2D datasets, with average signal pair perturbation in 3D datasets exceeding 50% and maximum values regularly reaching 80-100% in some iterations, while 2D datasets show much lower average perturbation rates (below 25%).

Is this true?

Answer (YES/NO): NO